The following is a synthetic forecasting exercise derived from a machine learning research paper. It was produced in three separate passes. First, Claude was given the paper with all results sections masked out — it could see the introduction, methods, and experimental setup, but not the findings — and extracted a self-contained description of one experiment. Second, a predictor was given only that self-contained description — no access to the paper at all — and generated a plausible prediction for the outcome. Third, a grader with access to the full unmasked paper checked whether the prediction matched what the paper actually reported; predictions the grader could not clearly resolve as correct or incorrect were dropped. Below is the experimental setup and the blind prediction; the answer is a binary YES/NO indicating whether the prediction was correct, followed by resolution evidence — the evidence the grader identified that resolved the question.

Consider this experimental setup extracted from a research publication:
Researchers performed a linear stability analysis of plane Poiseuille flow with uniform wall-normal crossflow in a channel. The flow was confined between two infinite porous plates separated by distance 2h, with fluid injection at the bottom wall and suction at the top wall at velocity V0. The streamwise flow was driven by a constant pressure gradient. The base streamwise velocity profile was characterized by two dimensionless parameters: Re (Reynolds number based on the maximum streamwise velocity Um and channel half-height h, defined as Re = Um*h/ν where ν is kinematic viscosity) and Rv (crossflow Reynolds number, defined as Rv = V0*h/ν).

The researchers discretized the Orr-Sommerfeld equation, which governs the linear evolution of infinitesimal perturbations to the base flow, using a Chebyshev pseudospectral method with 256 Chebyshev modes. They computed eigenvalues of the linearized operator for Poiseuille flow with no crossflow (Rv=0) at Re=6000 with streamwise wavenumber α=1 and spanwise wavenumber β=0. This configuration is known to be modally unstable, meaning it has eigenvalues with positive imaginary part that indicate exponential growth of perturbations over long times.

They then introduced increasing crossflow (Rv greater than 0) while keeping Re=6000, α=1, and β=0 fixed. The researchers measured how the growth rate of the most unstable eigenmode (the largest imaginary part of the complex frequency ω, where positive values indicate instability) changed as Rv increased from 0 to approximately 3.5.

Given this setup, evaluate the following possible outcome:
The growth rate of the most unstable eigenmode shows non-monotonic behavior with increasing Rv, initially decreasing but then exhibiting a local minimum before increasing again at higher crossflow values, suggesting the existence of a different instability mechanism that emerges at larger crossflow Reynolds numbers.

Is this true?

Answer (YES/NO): YES